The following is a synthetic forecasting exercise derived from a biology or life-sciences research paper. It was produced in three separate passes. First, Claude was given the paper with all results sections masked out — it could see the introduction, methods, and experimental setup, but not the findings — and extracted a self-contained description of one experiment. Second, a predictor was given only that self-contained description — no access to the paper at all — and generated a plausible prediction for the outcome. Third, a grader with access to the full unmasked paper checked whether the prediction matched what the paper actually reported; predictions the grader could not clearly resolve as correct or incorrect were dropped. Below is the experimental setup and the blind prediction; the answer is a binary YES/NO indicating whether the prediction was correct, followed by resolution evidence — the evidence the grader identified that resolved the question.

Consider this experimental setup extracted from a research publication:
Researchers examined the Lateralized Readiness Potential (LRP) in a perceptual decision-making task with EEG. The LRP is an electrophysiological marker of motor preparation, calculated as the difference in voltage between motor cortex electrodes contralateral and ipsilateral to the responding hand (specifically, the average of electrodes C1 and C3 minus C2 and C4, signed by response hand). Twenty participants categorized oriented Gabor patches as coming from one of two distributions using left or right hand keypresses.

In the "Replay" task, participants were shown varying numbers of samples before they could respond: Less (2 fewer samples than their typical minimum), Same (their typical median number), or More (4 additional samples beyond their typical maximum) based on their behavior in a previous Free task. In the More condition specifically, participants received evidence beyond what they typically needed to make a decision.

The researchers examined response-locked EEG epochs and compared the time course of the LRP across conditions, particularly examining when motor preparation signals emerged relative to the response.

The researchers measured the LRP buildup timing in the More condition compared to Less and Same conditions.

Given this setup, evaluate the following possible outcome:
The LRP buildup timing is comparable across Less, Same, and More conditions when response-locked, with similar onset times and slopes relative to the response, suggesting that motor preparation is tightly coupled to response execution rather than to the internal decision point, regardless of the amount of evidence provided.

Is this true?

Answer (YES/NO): YES